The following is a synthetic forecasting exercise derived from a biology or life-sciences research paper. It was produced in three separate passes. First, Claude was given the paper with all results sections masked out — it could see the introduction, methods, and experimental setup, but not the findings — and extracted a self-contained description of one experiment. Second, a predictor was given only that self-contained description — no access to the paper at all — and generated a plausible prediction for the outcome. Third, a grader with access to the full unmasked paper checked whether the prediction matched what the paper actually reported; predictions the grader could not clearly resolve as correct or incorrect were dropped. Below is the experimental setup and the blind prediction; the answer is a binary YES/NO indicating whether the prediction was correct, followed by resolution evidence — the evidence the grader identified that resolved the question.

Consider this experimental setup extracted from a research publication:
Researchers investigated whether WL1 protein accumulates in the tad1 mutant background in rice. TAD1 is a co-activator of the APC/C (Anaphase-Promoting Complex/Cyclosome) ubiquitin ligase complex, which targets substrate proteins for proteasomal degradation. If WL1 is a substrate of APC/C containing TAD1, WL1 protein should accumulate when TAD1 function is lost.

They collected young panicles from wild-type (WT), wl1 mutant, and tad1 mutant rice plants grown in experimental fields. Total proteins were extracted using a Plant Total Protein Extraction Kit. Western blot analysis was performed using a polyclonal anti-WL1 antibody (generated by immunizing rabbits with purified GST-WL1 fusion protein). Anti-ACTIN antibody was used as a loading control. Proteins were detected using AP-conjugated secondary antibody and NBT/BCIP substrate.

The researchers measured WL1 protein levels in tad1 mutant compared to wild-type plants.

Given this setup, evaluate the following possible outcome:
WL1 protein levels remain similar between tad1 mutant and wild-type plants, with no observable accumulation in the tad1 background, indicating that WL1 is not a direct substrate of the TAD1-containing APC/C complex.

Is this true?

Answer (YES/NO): NO